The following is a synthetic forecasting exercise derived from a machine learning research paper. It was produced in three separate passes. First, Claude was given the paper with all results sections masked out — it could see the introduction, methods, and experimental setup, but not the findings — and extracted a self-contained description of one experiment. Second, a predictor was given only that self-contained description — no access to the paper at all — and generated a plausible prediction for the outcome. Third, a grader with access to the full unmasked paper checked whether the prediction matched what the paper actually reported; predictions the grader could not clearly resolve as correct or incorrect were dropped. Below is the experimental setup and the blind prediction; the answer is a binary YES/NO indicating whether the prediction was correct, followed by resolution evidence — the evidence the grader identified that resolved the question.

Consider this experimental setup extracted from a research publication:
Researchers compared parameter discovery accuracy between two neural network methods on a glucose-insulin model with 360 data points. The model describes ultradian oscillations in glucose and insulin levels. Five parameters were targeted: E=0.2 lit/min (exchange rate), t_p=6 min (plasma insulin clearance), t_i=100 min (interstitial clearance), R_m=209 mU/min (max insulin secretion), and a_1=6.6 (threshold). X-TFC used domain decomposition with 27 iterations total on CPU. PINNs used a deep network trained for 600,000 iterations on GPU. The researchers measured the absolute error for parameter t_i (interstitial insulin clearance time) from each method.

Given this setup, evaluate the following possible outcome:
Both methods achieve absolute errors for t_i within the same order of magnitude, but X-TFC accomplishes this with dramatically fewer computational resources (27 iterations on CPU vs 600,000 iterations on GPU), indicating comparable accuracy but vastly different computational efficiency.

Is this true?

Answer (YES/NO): YES